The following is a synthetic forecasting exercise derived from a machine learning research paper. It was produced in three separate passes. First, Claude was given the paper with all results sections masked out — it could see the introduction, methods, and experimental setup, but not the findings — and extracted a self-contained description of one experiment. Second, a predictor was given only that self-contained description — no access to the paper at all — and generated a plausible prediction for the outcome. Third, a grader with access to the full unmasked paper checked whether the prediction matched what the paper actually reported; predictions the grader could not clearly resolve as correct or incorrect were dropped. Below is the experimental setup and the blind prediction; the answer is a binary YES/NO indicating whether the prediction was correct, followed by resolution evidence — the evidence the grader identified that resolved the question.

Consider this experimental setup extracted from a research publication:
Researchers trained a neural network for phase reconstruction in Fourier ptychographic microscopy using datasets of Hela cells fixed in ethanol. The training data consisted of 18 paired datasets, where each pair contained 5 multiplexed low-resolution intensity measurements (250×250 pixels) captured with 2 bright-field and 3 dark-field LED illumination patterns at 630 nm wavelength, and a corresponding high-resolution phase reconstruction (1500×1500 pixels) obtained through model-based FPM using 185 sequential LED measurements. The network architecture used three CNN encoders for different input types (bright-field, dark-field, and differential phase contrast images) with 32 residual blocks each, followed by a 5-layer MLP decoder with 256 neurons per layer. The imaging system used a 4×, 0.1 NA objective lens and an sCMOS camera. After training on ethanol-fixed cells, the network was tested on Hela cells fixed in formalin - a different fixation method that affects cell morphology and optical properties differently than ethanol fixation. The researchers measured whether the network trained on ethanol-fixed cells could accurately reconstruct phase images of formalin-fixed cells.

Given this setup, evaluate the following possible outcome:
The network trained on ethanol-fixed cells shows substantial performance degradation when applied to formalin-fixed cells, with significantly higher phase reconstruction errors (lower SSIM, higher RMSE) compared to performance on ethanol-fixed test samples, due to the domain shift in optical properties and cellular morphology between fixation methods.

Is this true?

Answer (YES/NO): NO